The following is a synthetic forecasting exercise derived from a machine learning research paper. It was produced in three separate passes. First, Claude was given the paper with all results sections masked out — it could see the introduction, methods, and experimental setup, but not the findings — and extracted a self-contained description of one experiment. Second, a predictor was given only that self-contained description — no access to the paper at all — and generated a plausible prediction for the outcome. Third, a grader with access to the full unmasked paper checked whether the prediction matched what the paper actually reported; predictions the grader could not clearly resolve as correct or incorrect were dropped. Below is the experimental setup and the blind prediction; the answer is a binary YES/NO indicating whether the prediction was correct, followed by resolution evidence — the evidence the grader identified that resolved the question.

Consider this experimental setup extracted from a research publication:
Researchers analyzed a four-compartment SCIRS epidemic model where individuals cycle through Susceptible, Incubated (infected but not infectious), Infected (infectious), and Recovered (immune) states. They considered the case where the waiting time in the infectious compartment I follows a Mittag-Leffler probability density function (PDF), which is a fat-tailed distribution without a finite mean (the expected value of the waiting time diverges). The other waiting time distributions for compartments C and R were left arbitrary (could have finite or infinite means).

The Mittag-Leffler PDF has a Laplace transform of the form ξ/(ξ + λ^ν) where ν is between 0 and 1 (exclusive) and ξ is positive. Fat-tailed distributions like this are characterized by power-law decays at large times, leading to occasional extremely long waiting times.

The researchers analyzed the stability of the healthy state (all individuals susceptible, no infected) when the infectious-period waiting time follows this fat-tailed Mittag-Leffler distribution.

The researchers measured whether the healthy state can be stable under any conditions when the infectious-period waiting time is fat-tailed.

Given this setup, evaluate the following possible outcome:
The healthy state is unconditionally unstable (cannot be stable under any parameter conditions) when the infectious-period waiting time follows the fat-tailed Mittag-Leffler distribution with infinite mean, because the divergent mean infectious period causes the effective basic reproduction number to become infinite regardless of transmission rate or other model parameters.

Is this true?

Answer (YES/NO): YES